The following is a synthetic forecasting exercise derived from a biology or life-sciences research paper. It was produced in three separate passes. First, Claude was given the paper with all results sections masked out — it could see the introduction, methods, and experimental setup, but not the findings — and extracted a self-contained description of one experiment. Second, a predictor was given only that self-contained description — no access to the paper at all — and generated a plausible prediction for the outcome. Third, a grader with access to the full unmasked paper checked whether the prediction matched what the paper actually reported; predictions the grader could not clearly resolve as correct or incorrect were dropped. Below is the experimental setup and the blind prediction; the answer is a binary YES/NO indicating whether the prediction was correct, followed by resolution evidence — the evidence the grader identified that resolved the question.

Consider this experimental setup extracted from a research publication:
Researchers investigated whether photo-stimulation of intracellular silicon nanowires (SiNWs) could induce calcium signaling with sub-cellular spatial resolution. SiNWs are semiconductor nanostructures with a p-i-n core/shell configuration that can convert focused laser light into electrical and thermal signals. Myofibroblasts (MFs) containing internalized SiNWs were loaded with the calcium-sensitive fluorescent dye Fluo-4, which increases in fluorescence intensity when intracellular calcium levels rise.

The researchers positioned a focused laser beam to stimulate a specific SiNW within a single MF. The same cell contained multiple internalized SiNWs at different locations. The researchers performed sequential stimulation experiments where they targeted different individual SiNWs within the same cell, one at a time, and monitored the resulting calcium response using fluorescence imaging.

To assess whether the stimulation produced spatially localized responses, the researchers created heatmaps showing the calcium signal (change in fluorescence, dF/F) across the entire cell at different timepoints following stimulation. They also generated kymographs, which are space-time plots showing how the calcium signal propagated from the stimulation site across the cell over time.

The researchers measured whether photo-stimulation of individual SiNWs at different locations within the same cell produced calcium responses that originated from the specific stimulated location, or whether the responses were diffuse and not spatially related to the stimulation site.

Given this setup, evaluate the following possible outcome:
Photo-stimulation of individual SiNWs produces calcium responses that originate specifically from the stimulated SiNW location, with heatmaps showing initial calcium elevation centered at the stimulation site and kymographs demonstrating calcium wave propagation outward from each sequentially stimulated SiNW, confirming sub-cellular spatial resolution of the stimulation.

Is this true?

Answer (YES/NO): YES